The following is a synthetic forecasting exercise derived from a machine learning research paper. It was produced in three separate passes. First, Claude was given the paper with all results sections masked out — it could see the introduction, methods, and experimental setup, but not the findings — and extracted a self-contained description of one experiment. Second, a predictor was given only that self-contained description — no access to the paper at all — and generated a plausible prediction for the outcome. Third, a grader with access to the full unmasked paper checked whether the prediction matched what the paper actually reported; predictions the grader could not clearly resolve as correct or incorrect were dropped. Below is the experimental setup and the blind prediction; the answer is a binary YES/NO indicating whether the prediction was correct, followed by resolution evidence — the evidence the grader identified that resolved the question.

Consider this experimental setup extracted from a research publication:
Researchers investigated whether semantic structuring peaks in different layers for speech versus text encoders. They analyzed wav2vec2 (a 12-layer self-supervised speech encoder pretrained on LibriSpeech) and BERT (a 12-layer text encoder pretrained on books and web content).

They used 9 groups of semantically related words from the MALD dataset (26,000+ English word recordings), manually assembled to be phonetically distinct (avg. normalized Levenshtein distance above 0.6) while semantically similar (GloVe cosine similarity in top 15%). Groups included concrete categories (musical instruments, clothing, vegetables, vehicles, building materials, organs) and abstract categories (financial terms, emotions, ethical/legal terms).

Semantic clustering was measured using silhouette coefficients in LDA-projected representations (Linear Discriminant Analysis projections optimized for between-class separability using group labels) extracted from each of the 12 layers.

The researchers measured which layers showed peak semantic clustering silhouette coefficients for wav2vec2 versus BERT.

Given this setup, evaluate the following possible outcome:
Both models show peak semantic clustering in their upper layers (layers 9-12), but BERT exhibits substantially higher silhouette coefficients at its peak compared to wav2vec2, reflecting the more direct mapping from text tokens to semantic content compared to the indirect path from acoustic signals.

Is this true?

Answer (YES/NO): NO